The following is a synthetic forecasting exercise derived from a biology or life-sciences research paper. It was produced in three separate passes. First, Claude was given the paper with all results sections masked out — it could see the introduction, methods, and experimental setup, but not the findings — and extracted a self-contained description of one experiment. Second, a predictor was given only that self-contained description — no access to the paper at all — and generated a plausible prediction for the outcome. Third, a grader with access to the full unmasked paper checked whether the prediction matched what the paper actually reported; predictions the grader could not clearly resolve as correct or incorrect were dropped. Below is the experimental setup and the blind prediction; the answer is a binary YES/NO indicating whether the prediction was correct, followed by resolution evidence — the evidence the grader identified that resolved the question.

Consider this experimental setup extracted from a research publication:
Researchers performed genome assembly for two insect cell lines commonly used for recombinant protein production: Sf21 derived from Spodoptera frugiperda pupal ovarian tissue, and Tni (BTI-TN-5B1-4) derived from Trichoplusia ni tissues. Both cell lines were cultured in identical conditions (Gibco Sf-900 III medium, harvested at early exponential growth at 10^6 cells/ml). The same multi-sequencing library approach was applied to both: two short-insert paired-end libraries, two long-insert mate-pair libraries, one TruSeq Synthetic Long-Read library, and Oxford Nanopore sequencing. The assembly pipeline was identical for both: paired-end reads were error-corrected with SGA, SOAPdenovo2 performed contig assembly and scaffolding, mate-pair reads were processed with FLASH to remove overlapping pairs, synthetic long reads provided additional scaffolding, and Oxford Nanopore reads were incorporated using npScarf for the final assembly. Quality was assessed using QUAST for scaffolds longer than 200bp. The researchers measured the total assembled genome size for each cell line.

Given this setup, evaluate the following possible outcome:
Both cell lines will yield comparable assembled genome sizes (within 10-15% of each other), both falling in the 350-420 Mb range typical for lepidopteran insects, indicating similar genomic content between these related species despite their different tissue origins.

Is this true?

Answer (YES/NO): NO